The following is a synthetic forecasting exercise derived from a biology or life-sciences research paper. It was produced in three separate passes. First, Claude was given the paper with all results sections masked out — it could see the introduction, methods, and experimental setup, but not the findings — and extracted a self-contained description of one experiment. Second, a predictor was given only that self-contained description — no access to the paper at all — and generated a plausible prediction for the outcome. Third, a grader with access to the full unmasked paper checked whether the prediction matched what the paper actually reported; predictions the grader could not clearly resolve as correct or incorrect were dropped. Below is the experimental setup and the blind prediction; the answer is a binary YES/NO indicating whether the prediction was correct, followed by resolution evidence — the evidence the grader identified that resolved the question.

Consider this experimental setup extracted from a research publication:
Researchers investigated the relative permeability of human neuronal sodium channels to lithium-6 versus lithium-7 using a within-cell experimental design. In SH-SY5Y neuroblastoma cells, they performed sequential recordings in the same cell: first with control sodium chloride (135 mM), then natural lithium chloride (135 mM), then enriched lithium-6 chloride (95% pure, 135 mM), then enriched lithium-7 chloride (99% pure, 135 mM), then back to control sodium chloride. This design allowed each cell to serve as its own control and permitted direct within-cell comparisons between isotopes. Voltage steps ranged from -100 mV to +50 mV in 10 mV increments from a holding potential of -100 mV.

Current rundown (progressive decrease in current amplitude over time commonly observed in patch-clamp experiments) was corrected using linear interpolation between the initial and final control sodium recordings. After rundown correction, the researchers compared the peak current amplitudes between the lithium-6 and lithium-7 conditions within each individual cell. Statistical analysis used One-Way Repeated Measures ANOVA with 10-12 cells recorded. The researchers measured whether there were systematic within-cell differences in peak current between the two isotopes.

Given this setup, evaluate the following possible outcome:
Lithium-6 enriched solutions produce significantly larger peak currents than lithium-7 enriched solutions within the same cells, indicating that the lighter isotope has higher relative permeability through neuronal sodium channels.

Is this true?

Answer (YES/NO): NO